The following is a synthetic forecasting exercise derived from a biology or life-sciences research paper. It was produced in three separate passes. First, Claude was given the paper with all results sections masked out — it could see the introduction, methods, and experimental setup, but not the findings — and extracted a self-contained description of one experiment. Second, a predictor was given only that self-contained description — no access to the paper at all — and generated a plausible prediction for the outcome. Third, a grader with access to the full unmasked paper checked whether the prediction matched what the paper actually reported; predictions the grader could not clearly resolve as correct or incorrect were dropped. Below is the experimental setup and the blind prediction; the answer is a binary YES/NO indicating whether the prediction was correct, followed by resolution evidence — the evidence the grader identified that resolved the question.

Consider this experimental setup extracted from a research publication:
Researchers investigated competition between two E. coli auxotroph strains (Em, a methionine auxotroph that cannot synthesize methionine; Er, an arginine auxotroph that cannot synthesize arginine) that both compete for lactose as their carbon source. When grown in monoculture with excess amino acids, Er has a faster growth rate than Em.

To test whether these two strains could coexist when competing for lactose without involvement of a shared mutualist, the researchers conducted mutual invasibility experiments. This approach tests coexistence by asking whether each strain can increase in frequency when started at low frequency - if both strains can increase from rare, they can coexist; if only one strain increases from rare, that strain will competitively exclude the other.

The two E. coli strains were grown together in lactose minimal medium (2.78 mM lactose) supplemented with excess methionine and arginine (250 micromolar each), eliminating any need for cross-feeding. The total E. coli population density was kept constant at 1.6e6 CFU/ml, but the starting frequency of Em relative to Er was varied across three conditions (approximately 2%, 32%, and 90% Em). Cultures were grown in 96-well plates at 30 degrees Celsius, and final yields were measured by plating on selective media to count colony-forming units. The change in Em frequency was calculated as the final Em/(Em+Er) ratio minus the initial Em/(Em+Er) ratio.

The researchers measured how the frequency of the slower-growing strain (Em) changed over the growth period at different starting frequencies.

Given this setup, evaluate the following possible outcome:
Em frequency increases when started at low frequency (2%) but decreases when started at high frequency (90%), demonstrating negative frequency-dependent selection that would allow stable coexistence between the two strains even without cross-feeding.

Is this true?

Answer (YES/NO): NO